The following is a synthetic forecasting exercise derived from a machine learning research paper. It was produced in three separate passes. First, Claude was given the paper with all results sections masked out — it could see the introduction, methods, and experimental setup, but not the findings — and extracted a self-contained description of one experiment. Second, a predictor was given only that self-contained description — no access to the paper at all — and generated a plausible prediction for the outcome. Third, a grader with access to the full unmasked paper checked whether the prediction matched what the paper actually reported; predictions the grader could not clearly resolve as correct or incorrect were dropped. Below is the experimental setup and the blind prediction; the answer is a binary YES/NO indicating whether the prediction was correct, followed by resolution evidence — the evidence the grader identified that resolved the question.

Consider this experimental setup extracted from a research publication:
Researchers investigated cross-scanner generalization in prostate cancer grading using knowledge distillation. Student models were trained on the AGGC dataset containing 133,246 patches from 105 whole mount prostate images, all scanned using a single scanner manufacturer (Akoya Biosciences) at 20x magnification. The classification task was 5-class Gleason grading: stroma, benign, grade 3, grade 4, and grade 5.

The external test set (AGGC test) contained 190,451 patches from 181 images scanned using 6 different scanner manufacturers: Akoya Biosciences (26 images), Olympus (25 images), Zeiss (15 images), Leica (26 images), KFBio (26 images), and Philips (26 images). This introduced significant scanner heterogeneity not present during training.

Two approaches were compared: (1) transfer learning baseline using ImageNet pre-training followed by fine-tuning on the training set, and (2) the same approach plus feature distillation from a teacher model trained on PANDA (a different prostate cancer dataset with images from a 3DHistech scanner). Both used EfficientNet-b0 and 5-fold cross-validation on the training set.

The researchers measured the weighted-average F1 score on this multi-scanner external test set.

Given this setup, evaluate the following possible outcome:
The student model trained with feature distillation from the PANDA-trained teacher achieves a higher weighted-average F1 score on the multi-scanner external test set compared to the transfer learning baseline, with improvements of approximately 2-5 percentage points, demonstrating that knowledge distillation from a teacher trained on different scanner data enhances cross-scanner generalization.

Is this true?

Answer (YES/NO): NO